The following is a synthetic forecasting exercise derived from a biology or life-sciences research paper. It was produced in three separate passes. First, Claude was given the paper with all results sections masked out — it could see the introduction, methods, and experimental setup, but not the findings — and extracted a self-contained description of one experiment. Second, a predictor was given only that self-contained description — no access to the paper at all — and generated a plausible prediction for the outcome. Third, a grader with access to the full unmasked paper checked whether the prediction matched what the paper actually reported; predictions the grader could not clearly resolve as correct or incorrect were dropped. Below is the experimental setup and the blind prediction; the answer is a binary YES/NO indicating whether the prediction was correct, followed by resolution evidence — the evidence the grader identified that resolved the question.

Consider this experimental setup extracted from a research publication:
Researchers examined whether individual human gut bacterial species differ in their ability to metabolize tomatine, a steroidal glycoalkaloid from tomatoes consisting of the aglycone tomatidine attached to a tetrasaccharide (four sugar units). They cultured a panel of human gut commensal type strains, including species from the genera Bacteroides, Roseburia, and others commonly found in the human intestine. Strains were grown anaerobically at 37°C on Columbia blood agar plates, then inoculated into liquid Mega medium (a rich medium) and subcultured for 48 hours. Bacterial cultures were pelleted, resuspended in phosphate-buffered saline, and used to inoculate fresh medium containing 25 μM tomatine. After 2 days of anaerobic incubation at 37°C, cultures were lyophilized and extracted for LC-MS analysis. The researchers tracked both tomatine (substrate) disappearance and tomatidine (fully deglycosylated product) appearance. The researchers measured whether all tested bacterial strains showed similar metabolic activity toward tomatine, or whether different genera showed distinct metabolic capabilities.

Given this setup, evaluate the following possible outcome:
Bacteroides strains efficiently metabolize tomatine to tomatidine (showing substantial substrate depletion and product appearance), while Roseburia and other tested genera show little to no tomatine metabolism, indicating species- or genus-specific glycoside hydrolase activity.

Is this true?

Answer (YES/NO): NO